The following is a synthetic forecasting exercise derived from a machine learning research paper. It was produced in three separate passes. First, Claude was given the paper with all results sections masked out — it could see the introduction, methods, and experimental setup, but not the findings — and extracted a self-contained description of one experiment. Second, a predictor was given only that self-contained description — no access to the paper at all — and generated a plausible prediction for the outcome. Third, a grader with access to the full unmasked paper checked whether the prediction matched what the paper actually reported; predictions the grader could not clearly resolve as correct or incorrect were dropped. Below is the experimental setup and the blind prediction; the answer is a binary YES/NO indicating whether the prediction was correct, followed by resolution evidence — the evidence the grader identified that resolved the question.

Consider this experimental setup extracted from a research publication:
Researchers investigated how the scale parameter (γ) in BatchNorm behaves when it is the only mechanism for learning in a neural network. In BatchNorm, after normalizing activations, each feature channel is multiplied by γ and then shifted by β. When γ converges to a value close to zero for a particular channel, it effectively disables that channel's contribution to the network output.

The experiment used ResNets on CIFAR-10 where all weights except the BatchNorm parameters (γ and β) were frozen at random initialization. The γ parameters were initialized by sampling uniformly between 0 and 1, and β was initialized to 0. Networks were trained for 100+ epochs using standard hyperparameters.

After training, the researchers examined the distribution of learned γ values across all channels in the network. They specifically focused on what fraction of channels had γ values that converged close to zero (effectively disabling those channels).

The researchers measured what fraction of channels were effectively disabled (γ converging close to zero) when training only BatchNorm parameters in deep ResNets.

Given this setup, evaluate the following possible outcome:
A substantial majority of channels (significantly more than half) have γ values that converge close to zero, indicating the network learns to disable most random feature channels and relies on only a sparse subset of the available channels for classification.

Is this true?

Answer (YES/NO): NO